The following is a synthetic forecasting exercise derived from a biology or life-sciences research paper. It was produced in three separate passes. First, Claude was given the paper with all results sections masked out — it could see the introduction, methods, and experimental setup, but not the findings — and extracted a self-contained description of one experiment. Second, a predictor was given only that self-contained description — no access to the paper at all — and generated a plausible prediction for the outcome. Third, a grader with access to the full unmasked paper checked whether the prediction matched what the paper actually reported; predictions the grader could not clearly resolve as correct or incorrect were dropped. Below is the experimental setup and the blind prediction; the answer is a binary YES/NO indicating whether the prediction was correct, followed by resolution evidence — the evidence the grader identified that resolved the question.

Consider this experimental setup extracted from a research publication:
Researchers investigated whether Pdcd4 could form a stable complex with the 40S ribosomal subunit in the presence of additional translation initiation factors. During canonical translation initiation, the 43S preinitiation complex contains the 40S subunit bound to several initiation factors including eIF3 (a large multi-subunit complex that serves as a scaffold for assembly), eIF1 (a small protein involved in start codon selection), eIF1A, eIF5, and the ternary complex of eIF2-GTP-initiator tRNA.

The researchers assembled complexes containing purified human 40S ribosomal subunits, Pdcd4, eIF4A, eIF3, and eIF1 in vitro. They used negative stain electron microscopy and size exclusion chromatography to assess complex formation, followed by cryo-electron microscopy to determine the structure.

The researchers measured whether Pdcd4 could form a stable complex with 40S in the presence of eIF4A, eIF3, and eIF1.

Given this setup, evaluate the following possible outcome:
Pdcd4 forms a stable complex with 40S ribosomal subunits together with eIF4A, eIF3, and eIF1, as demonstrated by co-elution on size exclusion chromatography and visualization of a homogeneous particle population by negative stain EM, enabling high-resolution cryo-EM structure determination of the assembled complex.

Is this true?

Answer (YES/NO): NO